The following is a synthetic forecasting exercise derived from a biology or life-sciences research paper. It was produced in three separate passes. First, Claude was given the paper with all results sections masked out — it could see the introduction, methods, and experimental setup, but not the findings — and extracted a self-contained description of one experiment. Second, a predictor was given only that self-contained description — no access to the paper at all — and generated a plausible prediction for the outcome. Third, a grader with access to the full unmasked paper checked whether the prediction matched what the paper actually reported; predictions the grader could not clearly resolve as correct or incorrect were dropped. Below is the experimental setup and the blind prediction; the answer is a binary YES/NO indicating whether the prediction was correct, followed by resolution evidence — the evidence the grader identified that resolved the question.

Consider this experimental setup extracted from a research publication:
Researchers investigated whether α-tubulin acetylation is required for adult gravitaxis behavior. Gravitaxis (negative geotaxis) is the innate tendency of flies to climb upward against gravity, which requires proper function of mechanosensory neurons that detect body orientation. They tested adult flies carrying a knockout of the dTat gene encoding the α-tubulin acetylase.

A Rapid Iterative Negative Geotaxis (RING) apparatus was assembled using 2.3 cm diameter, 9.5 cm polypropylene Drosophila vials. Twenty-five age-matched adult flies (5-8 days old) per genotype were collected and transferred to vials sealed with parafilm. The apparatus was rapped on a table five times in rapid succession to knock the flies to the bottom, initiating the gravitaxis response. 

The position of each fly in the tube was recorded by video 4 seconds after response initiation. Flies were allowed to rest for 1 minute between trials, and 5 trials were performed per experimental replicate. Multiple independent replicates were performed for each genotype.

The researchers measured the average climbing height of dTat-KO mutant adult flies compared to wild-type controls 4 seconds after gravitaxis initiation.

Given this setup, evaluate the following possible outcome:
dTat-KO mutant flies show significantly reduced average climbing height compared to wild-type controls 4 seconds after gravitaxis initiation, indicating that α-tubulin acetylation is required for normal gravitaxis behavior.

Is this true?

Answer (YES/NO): YES